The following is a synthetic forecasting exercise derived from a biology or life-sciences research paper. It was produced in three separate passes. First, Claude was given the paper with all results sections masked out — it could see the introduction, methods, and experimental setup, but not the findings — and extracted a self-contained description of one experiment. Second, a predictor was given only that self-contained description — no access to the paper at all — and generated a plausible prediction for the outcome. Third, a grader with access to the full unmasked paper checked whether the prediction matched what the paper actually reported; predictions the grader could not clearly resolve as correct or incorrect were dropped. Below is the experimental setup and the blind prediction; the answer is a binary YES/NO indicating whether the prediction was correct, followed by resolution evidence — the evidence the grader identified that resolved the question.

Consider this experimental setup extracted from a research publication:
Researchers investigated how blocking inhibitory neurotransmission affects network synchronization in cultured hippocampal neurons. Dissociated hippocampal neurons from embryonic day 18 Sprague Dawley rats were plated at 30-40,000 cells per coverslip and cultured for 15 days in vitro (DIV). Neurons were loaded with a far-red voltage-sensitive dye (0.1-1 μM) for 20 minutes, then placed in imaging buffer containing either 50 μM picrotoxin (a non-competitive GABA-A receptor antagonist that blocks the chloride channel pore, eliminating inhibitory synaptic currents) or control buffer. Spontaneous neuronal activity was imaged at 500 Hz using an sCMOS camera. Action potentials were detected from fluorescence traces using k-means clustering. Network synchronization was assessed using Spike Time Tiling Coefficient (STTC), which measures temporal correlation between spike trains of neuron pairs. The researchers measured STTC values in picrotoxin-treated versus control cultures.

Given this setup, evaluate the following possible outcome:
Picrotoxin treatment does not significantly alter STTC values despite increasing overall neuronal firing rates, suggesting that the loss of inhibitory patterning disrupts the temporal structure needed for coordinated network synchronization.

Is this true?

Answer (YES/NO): NO